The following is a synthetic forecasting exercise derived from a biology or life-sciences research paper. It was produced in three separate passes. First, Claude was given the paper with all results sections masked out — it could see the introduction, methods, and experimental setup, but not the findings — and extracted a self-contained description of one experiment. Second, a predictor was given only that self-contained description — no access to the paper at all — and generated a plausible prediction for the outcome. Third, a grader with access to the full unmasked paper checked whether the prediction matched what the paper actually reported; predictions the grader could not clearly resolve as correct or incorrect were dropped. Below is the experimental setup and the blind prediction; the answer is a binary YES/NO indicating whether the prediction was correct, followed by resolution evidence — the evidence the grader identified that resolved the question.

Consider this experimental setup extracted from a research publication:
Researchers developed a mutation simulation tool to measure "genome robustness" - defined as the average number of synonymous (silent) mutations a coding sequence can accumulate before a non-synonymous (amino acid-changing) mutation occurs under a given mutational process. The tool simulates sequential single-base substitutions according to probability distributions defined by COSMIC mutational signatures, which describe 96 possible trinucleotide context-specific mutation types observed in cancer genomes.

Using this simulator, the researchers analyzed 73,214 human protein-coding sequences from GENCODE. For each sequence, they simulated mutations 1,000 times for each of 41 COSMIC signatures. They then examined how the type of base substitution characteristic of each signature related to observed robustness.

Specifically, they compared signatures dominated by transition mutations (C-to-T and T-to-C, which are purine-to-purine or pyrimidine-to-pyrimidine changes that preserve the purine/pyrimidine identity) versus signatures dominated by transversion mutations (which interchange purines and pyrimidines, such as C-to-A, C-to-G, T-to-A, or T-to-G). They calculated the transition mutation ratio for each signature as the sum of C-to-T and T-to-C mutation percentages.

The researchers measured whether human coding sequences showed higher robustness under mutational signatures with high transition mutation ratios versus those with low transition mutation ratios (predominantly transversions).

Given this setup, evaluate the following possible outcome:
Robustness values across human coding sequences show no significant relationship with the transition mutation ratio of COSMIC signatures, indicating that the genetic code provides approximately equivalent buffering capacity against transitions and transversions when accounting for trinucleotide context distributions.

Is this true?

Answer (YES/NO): NO